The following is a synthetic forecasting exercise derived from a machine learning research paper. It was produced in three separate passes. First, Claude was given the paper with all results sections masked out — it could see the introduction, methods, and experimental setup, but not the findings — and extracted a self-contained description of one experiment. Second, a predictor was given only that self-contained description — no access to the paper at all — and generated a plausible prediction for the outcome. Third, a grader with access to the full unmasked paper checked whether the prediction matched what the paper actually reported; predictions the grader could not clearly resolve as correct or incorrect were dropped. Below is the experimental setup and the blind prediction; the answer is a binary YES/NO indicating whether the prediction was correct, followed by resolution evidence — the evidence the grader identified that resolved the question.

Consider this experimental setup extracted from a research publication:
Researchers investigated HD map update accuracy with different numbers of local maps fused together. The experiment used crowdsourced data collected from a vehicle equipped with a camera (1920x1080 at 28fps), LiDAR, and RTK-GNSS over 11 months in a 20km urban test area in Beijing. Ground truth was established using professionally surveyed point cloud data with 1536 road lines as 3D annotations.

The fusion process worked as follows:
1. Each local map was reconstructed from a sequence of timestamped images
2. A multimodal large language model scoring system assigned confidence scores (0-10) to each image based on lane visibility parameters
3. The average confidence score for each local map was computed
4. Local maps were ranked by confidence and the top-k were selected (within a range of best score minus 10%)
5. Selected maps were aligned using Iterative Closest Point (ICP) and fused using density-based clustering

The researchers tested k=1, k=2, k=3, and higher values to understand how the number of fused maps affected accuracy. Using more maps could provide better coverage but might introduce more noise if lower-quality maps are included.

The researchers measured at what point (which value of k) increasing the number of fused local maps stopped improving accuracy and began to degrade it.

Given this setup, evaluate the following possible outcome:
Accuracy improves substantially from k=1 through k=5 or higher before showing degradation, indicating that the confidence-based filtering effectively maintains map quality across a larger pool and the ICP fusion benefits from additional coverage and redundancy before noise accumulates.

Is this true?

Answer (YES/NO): NO